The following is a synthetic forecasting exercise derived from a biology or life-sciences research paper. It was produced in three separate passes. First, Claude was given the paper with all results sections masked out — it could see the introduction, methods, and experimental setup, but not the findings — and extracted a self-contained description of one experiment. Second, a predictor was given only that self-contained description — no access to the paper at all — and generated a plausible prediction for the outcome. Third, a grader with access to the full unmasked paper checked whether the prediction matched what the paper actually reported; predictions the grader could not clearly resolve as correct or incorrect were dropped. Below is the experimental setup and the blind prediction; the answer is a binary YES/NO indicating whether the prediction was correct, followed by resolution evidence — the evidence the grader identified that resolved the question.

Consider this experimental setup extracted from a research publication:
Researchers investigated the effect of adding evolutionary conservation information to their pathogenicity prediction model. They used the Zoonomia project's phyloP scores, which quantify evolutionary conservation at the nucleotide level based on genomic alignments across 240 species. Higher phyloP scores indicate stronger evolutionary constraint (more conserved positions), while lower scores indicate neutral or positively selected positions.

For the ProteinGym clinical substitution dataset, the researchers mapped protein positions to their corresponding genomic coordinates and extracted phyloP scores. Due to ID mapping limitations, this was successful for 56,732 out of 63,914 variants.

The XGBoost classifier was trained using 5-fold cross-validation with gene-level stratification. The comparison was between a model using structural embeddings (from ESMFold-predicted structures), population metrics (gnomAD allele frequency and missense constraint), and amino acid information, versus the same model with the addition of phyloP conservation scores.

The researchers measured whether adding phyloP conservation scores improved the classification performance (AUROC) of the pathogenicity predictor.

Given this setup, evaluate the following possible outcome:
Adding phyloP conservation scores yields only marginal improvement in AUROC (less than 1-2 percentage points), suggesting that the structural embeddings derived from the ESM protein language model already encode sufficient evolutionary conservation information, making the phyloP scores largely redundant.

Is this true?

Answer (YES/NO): NO